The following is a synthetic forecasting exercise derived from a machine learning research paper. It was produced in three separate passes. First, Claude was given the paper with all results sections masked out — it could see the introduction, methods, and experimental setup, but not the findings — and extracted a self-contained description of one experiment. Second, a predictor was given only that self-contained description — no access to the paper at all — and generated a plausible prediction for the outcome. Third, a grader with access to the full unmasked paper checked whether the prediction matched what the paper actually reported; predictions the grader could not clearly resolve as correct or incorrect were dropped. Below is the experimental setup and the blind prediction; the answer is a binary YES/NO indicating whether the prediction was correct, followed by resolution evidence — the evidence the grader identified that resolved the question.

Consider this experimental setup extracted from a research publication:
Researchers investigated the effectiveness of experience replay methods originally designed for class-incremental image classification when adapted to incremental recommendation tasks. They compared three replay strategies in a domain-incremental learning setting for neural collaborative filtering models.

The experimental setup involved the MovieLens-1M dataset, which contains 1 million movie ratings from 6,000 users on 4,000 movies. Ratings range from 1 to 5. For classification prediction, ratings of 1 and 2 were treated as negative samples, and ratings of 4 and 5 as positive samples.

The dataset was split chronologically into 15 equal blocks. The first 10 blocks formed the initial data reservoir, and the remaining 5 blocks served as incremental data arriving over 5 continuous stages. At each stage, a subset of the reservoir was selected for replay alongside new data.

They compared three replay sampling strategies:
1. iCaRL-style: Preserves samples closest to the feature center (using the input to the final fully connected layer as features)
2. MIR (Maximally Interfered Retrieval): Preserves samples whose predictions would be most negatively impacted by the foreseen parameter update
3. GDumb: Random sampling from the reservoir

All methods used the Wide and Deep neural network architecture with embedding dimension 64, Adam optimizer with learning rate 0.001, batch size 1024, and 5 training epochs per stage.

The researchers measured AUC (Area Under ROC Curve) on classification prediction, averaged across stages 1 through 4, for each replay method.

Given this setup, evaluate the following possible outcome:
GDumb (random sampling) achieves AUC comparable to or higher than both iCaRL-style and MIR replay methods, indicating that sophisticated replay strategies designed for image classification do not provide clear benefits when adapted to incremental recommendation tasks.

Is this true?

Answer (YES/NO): YES